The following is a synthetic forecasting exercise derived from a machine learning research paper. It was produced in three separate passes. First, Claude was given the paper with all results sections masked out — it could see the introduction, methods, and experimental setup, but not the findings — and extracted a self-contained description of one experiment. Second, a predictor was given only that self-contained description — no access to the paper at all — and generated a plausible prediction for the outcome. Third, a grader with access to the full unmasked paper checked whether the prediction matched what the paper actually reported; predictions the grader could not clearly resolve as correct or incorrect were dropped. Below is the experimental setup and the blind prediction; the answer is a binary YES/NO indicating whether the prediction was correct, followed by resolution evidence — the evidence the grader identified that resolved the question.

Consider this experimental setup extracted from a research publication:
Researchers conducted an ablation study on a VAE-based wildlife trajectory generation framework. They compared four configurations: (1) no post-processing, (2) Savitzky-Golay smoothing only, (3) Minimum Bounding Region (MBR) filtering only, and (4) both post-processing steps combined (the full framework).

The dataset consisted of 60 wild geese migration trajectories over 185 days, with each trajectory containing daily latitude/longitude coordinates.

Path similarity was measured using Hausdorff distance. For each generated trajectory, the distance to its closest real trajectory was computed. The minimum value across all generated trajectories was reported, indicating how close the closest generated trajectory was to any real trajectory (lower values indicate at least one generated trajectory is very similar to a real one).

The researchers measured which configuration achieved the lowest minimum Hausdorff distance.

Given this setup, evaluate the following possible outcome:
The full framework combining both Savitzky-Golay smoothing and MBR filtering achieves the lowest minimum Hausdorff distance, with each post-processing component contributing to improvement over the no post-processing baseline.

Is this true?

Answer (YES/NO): NO